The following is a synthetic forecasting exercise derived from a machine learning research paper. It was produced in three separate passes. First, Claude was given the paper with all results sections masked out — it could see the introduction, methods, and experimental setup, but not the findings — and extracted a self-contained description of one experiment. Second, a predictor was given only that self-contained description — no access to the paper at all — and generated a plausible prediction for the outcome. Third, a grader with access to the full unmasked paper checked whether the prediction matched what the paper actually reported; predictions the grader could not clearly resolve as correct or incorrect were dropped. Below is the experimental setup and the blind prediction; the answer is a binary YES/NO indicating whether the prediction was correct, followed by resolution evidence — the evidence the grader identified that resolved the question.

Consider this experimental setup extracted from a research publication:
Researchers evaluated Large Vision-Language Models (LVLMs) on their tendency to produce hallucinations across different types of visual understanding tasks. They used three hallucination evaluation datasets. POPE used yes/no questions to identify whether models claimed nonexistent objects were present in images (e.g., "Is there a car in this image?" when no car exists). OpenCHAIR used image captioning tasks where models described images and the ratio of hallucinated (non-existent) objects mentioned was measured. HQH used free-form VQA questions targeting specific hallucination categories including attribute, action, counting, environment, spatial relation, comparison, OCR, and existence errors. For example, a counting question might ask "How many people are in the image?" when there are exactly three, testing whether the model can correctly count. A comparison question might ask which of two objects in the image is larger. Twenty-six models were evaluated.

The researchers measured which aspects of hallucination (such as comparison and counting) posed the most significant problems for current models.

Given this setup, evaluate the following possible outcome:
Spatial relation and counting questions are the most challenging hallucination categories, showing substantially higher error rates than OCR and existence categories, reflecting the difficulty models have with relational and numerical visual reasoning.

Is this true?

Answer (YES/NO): NO